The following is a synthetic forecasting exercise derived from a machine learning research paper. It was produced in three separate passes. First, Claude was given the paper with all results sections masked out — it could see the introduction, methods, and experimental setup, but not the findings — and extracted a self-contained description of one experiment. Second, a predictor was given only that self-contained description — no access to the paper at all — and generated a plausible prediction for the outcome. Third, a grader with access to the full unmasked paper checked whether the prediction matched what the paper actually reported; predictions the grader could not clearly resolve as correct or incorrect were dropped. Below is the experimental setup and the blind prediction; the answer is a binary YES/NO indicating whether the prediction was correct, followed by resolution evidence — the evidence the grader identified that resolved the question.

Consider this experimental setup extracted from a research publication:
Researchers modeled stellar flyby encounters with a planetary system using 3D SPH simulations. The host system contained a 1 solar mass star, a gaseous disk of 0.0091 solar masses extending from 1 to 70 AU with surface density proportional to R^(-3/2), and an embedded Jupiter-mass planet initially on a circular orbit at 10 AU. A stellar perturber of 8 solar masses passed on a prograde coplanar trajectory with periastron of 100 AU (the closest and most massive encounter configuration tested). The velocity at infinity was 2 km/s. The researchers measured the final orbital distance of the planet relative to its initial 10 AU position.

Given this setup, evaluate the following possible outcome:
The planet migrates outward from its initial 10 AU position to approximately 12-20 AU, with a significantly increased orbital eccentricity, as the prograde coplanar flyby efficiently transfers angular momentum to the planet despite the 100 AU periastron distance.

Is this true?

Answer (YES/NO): NO